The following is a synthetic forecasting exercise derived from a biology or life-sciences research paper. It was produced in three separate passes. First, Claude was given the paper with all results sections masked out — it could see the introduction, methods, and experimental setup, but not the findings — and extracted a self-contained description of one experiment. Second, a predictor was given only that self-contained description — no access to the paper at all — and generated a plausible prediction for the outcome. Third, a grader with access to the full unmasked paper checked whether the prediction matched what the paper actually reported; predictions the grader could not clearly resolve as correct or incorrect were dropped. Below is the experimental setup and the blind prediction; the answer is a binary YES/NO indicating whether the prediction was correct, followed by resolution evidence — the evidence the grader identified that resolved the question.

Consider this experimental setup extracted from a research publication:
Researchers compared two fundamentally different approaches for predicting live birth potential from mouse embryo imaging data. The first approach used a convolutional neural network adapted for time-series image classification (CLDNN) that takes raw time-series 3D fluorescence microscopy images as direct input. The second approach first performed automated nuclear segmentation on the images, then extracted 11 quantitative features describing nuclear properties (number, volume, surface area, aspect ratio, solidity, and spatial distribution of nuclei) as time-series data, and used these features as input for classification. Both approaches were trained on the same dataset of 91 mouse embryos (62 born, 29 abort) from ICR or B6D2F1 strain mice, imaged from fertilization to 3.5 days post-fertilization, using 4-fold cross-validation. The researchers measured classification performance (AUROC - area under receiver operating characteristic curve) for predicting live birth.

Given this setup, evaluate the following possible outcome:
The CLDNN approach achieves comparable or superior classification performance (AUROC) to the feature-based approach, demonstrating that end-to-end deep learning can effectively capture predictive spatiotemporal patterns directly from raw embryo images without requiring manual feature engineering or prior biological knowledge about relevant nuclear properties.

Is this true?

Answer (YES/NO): NO